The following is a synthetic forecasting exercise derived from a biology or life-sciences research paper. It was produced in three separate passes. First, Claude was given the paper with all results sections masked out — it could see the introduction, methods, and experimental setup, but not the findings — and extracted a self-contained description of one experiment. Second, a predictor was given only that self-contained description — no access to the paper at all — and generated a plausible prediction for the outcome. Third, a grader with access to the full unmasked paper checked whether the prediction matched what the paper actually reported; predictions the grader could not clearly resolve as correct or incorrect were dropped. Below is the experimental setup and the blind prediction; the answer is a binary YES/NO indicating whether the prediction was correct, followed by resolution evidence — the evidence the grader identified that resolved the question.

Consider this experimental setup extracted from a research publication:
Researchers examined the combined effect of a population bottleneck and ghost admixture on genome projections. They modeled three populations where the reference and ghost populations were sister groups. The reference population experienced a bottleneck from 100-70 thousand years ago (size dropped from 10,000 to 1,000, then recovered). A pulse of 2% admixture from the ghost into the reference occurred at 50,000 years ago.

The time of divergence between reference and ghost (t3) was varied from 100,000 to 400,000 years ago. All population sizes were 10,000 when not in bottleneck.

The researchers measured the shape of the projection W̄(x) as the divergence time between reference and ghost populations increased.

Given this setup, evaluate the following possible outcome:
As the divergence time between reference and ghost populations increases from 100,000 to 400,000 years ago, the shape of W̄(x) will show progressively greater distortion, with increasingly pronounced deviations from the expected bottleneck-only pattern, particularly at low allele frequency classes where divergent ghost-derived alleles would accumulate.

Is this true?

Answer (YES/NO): NO